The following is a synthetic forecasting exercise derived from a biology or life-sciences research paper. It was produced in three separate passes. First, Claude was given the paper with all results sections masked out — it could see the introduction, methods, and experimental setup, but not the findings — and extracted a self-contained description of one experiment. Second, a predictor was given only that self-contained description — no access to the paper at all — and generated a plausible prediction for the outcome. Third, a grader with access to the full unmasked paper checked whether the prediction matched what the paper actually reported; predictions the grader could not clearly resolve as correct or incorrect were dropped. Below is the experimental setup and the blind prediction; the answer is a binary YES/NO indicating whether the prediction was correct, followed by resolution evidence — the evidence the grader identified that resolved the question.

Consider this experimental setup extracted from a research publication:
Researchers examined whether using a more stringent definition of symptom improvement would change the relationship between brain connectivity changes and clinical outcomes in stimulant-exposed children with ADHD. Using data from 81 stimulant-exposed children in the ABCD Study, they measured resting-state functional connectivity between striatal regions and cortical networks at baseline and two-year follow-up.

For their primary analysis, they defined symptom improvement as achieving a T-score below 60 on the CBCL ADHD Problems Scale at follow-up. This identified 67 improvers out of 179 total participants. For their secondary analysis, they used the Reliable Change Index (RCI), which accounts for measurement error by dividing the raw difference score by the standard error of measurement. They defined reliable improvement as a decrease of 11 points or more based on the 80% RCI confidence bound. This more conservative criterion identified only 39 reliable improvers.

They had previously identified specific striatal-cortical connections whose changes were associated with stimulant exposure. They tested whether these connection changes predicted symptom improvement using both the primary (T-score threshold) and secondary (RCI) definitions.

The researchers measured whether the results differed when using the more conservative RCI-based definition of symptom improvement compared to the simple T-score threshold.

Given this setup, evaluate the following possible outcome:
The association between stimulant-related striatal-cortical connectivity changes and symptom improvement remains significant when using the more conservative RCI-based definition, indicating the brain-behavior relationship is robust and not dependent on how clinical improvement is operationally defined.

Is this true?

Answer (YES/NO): NO